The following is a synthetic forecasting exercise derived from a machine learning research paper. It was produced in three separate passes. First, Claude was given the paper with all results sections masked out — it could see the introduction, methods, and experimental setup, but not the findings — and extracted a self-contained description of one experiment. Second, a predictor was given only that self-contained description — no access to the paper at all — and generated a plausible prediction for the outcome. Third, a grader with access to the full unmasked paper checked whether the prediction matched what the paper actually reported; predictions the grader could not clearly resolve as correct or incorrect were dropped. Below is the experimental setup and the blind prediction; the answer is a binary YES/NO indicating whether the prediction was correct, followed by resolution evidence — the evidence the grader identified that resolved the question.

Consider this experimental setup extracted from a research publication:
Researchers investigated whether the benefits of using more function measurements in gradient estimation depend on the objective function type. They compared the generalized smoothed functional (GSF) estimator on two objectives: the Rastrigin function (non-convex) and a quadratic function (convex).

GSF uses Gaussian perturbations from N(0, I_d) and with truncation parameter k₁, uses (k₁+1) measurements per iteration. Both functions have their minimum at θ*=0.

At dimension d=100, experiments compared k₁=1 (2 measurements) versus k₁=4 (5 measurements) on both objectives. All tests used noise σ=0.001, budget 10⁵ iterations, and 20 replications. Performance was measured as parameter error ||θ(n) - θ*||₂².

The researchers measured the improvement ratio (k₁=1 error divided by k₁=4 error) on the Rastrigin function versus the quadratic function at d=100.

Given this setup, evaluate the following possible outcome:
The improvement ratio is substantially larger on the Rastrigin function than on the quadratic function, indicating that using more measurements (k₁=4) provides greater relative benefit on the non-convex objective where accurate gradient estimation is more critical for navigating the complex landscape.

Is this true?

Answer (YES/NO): YES